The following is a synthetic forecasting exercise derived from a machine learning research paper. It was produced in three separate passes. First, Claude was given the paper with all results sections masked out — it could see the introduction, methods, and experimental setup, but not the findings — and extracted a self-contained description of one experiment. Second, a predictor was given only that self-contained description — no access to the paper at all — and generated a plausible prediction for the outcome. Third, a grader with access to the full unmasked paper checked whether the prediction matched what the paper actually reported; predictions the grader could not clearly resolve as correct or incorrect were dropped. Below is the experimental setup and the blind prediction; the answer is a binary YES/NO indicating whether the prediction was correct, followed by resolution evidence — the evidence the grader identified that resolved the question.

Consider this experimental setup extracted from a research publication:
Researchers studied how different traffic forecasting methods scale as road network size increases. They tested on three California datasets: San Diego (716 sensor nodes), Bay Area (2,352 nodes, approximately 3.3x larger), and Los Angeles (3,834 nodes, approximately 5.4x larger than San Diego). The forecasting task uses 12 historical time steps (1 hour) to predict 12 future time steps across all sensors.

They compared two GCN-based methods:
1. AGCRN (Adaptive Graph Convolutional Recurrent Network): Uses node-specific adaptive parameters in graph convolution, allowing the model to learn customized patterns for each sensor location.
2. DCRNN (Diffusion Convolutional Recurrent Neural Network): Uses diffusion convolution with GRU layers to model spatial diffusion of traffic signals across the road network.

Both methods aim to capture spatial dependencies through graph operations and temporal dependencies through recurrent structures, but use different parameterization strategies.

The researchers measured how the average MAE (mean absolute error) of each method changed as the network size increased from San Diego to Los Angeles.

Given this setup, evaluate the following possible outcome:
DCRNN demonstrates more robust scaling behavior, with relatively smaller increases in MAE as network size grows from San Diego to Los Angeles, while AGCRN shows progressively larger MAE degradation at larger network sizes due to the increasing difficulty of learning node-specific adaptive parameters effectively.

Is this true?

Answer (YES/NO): NO